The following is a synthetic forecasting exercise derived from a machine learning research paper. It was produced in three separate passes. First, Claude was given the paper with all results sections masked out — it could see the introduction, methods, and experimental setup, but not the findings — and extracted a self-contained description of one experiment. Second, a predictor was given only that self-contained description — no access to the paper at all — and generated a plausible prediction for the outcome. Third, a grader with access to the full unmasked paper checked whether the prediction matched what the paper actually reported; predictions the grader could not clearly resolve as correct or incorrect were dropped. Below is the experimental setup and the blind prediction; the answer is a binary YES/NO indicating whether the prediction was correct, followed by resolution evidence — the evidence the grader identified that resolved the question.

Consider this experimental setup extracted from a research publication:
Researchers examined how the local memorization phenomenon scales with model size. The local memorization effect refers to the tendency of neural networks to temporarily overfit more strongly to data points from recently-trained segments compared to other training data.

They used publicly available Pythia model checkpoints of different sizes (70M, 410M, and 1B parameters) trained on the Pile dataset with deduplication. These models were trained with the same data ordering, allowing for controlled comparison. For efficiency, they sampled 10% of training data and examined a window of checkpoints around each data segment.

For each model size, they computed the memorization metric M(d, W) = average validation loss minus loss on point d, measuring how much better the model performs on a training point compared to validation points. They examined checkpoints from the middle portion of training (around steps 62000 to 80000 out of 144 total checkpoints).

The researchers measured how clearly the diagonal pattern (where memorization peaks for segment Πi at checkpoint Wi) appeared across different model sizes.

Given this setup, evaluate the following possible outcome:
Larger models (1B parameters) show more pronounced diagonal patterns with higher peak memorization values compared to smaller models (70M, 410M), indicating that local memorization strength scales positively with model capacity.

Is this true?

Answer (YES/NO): YES